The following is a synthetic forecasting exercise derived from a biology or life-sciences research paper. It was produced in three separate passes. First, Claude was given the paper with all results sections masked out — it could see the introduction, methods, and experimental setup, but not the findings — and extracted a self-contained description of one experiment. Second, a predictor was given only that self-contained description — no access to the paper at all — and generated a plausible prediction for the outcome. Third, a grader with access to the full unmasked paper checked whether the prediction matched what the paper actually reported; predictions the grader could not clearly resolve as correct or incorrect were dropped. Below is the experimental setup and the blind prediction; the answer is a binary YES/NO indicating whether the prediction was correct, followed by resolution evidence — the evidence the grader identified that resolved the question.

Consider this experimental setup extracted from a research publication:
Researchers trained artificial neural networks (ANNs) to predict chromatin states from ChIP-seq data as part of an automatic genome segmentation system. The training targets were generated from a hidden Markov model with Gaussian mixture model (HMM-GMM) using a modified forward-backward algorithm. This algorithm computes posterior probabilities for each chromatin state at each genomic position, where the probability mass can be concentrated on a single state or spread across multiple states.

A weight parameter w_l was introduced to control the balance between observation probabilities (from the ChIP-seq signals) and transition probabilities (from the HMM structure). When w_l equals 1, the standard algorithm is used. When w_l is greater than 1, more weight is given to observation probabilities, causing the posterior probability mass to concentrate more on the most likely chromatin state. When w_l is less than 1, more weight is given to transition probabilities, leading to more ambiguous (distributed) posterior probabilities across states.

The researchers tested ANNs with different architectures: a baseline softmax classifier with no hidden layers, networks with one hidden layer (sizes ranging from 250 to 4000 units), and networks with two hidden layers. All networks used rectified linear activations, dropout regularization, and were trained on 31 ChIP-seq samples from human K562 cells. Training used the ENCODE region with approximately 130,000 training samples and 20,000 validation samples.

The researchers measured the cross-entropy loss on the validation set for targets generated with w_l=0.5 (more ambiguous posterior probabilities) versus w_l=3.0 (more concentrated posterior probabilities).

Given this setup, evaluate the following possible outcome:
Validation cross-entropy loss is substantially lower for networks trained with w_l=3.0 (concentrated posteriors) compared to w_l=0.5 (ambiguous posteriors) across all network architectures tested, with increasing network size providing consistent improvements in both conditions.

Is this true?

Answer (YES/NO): NO